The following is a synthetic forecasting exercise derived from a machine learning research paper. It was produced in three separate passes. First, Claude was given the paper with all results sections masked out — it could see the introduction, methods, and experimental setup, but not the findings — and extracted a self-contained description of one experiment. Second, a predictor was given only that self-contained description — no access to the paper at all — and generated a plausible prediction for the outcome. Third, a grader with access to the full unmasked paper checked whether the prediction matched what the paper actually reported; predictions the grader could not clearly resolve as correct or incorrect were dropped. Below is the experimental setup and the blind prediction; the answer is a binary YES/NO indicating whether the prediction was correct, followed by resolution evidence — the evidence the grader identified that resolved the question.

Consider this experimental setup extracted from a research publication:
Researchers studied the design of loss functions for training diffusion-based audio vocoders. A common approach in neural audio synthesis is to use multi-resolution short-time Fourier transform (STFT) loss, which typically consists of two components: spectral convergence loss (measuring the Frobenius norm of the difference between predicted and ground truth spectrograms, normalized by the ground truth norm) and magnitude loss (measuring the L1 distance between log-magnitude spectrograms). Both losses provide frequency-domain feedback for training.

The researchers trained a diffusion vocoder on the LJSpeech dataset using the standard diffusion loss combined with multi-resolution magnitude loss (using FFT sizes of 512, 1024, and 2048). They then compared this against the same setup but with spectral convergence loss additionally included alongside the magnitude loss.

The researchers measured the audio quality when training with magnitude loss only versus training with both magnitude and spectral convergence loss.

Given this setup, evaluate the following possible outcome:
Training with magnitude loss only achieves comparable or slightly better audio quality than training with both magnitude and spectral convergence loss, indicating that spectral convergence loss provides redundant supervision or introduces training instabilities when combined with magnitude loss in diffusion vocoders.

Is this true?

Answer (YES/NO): YES